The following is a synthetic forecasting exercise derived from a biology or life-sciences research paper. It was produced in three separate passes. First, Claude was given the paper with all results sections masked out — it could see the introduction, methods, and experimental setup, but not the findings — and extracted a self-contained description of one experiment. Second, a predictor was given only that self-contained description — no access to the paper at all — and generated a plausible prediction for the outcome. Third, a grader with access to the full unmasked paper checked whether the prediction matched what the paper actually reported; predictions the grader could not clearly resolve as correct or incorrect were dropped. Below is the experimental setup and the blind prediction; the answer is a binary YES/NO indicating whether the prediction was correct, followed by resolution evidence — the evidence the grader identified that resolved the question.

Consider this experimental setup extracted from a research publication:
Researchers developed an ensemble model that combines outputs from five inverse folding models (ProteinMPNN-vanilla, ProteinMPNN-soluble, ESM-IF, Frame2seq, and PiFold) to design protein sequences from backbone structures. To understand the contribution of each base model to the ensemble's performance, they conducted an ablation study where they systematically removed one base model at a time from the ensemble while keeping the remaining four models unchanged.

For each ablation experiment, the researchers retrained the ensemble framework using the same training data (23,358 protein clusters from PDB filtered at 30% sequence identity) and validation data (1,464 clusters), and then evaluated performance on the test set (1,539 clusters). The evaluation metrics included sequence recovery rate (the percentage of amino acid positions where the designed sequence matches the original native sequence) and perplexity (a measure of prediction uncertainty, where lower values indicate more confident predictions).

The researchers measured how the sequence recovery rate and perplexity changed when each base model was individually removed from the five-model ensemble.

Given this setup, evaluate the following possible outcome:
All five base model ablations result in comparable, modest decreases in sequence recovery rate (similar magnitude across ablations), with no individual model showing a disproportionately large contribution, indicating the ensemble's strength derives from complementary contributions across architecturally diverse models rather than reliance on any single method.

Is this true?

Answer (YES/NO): NO